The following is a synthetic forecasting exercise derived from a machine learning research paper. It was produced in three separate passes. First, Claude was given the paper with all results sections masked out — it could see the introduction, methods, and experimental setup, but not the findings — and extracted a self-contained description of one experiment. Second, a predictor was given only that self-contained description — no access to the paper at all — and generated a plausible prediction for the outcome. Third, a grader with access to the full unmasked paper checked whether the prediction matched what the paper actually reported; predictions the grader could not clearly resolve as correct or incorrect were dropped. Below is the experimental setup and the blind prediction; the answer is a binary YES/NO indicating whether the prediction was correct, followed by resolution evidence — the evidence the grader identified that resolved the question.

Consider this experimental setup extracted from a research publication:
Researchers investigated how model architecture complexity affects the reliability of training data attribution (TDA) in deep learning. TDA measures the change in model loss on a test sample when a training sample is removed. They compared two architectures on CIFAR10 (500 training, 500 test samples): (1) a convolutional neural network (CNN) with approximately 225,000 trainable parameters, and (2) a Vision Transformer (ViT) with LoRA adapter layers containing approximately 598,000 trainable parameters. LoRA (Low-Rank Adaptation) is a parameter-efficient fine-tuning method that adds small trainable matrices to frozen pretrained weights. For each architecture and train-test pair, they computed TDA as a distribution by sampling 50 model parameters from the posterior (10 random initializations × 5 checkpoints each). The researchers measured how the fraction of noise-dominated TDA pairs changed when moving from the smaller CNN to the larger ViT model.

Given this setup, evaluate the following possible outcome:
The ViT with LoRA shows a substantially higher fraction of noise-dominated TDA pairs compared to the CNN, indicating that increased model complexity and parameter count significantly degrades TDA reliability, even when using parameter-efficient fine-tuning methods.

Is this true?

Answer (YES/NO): YES